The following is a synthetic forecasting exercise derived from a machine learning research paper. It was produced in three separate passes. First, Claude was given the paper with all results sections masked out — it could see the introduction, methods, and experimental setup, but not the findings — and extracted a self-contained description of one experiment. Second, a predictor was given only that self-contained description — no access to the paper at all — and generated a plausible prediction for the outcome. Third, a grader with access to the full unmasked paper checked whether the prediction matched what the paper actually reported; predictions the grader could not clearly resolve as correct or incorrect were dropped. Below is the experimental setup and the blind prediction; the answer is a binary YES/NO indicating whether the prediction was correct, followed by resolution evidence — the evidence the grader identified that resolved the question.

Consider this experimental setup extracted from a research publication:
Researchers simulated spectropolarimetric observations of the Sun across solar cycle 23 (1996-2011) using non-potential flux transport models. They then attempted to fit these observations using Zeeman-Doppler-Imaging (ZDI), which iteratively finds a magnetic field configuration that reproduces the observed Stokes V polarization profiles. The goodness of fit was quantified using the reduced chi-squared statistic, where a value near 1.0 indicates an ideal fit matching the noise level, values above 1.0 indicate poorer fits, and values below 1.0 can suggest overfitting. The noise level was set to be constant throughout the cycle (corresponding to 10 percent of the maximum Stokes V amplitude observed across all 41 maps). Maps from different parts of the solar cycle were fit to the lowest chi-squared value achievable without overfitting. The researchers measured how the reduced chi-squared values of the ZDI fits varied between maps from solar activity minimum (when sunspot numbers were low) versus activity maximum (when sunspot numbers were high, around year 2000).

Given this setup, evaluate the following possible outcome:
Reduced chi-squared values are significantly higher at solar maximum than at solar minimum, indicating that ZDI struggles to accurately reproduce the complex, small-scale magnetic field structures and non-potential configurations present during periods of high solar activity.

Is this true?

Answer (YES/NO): NO